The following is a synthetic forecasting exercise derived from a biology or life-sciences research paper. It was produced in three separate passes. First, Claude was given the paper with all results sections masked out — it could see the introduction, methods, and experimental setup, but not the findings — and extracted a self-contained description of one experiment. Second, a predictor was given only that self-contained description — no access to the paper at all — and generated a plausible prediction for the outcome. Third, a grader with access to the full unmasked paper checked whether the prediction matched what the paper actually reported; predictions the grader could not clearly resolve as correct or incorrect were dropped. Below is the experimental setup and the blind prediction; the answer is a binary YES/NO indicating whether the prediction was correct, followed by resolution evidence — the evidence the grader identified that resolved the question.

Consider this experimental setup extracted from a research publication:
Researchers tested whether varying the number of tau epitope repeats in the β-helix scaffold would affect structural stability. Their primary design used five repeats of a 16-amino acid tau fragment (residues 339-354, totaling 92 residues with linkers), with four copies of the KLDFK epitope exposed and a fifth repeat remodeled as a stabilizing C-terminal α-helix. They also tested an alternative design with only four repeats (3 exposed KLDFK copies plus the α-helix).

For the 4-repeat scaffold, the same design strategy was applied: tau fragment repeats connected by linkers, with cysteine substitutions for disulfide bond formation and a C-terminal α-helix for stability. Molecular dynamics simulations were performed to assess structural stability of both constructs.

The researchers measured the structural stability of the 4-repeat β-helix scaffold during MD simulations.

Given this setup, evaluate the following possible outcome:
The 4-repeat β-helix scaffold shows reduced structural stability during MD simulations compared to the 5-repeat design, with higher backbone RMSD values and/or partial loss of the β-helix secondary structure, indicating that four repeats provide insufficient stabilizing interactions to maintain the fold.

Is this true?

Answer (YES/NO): YES